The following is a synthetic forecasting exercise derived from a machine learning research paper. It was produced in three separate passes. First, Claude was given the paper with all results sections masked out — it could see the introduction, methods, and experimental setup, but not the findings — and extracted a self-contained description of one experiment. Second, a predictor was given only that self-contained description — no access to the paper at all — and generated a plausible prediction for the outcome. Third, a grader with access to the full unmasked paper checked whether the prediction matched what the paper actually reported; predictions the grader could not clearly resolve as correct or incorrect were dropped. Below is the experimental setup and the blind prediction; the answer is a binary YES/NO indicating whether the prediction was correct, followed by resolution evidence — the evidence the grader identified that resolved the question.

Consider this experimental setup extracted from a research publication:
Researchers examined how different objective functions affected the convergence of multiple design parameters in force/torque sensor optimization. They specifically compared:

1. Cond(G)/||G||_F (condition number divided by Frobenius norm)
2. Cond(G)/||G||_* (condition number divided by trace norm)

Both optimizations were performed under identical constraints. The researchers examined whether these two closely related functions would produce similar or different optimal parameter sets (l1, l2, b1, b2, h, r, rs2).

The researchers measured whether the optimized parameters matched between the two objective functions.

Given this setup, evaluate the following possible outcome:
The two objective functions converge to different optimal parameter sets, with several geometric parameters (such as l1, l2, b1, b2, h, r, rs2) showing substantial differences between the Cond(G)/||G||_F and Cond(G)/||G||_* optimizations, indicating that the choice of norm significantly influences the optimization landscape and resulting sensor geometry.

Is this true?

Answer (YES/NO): NO